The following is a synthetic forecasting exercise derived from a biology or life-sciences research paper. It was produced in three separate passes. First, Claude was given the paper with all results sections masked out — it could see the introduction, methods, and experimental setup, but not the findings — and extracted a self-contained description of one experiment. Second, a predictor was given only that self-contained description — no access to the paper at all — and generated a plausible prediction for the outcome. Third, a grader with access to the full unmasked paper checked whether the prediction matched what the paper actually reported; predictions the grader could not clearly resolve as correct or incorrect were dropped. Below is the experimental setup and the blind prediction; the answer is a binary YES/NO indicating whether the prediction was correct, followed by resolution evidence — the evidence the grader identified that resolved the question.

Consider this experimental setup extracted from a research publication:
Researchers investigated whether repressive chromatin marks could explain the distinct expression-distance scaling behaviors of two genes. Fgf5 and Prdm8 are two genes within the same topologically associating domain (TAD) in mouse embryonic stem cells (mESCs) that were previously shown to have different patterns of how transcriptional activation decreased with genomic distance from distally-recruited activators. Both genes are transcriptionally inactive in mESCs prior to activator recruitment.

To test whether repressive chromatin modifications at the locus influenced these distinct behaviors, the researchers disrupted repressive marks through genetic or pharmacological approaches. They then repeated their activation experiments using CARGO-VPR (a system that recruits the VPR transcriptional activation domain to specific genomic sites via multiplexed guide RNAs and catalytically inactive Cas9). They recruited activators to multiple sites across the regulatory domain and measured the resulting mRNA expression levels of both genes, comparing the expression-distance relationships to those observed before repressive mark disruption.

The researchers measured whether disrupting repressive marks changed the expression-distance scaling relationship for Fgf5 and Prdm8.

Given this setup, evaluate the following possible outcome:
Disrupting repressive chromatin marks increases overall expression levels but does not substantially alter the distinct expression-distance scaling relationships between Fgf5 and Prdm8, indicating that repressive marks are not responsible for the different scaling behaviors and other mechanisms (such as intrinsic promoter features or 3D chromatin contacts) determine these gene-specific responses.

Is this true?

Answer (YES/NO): NO